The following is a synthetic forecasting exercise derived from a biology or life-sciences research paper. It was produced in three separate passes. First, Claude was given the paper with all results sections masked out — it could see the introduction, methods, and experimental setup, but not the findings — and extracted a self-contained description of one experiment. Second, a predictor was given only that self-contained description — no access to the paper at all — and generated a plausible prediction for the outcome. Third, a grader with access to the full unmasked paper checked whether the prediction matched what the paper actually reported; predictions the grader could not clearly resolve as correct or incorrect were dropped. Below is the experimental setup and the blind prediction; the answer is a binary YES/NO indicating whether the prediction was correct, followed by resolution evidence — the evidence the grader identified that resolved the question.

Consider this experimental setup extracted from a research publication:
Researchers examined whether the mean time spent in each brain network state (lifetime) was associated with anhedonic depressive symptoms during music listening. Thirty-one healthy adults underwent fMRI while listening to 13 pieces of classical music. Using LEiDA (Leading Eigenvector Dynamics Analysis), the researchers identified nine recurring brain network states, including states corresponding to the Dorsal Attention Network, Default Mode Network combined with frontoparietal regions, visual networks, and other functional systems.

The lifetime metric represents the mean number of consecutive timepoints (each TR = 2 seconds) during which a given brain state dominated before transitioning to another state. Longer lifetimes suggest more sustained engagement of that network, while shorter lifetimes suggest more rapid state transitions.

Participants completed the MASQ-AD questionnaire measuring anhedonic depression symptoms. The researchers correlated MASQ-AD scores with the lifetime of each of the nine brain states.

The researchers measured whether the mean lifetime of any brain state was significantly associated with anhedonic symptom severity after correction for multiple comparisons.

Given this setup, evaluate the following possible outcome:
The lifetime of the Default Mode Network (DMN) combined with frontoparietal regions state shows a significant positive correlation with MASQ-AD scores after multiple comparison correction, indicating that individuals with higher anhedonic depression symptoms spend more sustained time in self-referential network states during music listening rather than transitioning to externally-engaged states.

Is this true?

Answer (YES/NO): NO